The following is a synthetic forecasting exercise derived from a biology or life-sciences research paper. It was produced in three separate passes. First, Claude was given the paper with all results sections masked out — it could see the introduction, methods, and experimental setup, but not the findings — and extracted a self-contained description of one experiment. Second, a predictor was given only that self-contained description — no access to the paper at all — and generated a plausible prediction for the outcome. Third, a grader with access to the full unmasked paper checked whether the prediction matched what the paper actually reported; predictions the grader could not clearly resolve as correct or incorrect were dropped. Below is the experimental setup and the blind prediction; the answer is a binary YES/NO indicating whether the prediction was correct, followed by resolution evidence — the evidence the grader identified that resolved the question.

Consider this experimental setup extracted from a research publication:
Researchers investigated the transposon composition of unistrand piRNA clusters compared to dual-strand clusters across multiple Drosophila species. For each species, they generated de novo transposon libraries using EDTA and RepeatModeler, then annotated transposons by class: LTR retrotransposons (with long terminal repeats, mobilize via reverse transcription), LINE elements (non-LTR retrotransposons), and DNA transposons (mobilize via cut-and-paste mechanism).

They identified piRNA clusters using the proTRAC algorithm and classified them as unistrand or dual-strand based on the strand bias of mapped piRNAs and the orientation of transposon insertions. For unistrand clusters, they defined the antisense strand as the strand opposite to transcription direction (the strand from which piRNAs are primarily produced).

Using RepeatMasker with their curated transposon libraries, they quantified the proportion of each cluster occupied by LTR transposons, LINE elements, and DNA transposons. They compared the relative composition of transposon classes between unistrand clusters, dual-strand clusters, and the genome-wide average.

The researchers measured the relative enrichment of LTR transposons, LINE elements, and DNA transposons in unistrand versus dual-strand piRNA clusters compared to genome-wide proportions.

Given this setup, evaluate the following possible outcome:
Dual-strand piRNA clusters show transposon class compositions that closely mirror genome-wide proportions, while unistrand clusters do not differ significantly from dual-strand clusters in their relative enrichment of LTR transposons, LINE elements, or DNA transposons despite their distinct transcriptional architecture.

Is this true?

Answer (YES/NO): NO